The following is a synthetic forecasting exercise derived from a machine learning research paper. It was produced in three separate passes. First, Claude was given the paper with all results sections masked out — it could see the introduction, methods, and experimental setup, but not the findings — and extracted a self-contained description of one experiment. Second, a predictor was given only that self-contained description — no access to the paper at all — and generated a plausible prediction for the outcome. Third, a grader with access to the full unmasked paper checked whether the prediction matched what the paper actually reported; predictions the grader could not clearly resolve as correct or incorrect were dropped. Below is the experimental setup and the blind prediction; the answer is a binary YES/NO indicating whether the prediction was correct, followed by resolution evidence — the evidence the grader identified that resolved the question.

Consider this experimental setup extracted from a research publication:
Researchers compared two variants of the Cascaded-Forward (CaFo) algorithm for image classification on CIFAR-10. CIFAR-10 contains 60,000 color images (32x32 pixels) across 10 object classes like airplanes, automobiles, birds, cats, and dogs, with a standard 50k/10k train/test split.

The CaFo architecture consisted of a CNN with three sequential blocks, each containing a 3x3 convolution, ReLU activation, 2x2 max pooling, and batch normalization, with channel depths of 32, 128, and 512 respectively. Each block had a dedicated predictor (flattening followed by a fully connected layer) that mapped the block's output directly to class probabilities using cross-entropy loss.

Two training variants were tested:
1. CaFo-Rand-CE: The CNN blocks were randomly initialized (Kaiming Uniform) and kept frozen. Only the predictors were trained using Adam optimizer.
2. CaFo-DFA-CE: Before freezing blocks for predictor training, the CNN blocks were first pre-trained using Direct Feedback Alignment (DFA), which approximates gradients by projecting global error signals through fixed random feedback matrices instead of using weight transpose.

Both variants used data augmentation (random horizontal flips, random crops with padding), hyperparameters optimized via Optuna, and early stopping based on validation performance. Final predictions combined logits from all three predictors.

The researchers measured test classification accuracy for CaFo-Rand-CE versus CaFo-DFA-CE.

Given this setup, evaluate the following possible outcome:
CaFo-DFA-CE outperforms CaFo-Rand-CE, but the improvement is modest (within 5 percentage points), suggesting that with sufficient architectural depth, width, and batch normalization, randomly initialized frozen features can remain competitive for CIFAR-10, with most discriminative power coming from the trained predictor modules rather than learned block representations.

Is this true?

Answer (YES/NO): NO